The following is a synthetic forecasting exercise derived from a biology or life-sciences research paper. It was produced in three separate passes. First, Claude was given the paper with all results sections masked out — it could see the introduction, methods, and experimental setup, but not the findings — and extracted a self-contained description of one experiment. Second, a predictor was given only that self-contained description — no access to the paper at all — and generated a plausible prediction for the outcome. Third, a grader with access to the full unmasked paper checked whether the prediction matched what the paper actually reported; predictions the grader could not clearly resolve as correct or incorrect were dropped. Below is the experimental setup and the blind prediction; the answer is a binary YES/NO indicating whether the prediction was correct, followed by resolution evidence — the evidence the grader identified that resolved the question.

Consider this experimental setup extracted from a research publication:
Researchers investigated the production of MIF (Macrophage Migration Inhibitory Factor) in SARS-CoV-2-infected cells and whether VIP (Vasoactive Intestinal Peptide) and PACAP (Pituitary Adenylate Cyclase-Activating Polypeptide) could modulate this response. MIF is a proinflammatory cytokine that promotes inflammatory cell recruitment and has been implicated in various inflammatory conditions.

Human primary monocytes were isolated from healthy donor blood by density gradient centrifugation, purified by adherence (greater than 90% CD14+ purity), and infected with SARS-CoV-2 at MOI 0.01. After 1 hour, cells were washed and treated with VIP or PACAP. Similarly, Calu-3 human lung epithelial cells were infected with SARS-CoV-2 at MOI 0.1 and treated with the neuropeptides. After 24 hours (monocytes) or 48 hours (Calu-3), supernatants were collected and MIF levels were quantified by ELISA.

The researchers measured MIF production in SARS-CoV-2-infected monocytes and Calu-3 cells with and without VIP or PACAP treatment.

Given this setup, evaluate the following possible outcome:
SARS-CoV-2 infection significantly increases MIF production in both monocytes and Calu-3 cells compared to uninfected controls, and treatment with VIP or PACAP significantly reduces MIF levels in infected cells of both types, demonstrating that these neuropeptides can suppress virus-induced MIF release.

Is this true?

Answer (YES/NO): NO